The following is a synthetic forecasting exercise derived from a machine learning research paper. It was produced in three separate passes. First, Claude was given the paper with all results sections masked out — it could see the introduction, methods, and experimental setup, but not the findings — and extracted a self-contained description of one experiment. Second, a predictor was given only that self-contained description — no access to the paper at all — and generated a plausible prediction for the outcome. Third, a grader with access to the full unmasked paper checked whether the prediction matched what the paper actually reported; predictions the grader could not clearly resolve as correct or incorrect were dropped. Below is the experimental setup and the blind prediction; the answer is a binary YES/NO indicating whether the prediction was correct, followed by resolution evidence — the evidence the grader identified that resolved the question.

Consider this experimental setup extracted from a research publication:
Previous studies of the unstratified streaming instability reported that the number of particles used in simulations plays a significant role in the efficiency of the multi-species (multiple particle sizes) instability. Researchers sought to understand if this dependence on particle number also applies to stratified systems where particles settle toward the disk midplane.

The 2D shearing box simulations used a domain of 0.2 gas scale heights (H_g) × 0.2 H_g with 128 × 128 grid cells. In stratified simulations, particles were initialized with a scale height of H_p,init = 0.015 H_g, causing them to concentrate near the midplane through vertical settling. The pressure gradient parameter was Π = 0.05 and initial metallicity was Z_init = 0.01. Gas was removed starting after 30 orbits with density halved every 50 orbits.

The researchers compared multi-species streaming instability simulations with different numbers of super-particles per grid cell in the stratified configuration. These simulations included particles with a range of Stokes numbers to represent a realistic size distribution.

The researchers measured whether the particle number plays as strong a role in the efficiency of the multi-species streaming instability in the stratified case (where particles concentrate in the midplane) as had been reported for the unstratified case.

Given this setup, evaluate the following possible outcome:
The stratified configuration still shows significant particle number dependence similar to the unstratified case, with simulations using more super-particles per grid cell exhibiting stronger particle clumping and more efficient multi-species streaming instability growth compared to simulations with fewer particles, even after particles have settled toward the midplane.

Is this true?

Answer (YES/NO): NO